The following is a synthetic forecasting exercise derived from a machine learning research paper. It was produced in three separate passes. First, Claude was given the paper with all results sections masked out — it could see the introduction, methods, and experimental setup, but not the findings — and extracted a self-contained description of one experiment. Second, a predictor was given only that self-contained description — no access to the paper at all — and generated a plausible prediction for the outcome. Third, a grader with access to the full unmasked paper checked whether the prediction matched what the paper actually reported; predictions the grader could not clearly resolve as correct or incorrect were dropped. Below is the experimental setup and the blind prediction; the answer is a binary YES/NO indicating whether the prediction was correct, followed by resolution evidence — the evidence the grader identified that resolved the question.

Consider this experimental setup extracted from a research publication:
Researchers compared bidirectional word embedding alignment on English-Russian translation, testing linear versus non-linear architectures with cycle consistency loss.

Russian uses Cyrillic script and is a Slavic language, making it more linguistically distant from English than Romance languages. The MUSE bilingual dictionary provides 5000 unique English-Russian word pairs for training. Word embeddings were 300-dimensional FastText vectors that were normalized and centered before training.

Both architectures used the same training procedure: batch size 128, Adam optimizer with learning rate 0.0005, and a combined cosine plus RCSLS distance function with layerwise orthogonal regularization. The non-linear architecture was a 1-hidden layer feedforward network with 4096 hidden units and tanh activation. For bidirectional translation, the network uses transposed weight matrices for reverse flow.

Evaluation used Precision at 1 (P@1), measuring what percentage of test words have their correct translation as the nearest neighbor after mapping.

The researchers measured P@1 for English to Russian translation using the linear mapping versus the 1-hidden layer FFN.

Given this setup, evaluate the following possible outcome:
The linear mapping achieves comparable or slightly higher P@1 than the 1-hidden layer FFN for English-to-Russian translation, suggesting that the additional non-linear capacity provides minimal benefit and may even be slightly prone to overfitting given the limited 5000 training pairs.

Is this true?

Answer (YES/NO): NO